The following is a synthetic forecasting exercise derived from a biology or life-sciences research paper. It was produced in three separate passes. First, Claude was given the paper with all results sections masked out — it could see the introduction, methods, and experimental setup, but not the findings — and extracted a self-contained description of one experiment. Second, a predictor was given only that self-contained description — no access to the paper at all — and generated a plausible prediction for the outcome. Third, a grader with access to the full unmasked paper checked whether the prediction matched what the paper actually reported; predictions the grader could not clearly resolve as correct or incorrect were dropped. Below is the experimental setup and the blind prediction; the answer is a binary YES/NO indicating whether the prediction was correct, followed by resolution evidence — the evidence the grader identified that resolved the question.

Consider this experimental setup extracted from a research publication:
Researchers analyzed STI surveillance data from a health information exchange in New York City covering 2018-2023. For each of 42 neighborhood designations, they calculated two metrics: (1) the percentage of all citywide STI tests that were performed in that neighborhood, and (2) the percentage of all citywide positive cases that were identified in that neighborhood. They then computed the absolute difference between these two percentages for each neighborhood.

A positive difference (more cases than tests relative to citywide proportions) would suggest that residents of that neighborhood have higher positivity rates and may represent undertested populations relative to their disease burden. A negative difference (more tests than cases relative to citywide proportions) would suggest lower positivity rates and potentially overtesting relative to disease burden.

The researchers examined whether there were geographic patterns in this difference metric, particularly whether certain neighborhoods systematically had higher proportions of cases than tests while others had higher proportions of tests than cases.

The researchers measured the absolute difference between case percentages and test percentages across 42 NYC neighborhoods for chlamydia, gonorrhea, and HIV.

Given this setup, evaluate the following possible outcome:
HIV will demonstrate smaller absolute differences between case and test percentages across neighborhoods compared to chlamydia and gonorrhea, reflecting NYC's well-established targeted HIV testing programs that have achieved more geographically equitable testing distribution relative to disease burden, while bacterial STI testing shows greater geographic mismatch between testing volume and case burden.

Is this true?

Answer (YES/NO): NO